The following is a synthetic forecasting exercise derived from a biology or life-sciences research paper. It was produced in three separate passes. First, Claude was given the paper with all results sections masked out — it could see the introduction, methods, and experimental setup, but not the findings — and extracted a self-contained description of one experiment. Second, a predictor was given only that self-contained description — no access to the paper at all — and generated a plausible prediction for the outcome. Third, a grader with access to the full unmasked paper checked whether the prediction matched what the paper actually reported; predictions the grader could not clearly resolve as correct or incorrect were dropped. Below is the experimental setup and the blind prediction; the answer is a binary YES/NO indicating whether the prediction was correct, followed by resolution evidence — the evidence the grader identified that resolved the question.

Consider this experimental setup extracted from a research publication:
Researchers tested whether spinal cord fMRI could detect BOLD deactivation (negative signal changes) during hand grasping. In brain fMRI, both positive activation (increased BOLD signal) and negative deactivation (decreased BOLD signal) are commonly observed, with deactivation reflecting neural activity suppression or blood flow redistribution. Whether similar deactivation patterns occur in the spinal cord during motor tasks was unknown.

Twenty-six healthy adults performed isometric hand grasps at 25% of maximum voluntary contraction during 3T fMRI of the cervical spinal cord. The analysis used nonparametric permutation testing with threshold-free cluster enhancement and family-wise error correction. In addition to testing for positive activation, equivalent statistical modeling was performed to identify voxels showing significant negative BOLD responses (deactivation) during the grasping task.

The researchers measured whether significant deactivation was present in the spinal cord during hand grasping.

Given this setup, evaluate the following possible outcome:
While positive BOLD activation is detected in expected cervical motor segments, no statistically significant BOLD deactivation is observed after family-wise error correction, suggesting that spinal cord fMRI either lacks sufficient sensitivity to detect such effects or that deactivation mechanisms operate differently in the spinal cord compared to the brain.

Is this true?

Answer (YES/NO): YES